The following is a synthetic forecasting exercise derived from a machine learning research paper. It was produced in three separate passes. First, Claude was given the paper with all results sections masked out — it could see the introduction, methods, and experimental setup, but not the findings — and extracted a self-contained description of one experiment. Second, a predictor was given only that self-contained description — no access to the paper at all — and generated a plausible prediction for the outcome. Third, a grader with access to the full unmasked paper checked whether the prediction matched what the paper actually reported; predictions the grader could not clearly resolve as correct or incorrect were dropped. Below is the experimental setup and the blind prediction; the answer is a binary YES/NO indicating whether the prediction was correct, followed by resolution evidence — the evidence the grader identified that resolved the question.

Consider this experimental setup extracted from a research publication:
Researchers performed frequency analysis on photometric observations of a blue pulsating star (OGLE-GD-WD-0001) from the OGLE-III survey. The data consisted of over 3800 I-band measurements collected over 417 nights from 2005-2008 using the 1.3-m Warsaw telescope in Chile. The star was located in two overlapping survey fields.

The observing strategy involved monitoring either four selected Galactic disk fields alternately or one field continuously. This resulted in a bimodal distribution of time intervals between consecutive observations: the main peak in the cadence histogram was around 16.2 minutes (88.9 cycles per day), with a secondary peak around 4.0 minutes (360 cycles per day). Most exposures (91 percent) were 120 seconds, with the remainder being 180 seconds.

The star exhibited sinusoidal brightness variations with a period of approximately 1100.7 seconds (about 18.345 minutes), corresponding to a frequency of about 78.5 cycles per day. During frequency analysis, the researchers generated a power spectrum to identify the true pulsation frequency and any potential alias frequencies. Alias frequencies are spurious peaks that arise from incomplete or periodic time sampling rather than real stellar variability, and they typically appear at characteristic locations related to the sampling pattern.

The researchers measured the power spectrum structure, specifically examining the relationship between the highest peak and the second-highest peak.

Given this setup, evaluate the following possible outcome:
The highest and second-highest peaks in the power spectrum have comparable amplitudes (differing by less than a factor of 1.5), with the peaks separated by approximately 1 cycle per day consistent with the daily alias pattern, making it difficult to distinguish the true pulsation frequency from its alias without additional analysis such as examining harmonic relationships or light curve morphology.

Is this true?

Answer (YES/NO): NO